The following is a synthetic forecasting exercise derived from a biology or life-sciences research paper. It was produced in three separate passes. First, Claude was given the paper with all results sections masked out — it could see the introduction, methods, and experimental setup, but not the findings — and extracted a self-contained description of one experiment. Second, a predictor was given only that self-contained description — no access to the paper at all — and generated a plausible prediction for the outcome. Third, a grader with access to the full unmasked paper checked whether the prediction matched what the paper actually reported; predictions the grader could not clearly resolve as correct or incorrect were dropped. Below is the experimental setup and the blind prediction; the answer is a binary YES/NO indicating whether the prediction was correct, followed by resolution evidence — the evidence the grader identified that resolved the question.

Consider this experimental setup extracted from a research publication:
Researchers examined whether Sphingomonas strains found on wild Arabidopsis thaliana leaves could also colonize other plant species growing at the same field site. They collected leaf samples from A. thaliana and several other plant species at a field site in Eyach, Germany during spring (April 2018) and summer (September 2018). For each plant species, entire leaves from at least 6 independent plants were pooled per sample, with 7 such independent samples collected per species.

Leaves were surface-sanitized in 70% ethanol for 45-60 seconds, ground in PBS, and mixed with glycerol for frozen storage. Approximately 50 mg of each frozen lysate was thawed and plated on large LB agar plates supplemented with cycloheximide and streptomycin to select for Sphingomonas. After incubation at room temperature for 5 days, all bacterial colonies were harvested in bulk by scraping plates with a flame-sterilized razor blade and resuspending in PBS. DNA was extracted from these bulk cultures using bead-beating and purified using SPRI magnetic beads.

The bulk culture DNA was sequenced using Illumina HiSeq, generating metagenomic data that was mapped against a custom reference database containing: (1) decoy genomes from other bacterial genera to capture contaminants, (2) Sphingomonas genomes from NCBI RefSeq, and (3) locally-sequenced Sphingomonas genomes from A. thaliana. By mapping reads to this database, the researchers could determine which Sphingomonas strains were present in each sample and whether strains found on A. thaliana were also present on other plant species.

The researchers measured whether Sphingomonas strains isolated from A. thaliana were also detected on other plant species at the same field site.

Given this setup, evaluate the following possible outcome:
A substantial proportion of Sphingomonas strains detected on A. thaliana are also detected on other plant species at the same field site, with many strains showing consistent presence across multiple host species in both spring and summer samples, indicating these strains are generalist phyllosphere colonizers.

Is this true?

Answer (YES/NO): YES